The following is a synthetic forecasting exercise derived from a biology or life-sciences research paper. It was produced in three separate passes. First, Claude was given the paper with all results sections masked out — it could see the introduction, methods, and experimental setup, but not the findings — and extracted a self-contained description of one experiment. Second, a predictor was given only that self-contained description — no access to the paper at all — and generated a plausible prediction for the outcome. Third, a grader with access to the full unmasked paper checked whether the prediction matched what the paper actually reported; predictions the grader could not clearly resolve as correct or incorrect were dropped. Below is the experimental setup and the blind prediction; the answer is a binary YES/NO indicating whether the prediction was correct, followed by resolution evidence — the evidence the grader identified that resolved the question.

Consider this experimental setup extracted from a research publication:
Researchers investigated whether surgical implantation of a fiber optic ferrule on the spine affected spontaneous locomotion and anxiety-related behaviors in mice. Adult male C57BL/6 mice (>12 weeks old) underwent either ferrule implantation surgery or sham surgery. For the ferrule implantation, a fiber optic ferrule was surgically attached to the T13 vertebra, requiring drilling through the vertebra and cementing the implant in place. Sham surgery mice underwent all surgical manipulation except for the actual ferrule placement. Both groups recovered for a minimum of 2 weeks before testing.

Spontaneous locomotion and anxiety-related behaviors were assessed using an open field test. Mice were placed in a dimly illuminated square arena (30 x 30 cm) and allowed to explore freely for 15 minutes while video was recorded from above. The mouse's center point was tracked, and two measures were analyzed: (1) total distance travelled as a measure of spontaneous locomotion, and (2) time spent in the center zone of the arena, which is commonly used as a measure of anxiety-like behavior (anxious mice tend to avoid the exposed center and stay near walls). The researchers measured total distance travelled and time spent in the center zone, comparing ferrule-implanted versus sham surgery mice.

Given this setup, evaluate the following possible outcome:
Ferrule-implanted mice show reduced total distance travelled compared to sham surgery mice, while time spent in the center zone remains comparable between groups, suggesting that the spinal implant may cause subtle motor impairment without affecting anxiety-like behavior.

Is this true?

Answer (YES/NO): NO